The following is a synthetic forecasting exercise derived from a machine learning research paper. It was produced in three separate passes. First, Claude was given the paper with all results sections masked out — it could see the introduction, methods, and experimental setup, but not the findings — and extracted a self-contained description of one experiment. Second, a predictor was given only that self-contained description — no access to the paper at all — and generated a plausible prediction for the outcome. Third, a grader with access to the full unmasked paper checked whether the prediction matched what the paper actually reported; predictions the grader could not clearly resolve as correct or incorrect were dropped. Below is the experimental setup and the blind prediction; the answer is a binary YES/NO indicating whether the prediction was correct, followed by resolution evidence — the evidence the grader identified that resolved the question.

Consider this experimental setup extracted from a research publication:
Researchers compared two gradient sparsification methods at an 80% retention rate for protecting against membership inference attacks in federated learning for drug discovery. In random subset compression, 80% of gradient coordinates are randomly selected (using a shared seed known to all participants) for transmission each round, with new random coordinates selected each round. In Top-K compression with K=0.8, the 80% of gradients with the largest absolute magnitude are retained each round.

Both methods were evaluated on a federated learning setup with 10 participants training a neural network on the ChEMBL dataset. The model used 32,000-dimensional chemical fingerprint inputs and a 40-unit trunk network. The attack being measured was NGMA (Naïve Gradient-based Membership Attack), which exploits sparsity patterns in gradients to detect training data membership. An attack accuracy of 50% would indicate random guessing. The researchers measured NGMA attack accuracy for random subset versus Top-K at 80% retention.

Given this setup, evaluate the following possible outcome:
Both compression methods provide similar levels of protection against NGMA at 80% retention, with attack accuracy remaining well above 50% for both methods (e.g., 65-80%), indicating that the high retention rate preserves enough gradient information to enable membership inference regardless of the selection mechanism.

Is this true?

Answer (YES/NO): NO